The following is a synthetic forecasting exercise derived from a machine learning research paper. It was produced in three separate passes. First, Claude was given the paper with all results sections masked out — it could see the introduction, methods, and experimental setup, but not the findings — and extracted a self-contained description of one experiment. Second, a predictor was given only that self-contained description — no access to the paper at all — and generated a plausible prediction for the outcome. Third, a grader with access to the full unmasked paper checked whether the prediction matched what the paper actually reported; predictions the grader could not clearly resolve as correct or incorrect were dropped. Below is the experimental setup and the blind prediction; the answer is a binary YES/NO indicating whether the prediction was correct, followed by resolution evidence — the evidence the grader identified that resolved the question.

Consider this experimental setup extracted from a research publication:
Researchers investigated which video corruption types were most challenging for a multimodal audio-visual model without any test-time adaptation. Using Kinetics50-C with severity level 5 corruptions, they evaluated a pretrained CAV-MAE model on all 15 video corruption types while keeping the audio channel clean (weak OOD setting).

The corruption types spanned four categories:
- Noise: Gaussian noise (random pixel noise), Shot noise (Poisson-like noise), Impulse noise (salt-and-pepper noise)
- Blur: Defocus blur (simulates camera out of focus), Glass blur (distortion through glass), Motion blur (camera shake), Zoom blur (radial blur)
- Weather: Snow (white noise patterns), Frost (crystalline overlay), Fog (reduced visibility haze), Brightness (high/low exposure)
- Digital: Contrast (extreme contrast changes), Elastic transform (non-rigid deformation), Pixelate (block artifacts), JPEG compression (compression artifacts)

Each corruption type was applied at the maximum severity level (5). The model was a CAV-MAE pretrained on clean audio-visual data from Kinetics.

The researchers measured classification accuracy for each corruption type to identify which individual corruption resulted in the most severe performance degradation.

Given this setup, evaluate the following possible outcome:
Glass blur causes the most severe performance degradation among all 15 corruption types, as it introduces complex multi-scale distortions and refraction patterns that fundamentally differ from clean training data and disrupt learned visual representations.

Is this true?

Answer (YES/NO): NO